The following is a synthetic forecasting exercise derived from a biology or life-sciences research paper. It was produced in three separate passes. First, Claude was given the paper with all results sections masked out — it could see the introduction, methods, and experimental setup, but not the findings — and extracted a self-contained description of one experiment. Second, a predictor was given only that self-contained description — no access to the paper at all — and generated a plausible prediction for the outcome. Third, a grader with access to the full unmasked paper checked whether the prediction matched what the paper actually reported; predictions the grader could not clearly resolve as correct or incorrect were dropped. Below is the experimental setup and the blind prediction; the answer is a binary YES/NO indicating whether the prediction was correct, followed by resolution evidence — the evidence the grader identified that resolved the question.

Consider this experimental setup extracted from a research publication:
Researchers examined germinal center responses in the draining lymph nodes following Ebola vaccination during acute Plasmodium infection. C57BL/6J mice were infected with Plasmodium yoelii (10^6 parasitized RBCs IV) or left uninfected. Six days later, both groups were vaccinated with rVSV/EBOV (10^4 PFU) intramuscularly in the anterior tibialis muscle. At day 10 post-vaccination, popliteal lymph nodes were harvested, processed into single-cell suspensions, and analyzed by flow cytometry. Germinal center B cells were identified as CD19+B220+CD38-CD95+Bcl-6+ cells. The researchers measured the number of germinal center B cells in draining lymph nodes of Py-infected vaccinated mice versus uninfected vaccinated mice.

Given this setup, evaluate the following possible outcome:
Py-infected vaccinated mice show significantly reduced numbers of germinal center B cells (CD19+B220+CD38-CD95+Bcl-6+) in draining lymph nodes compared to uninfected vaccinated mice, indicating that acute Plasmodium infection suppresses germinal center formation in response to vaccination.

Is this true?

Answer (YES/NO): YES